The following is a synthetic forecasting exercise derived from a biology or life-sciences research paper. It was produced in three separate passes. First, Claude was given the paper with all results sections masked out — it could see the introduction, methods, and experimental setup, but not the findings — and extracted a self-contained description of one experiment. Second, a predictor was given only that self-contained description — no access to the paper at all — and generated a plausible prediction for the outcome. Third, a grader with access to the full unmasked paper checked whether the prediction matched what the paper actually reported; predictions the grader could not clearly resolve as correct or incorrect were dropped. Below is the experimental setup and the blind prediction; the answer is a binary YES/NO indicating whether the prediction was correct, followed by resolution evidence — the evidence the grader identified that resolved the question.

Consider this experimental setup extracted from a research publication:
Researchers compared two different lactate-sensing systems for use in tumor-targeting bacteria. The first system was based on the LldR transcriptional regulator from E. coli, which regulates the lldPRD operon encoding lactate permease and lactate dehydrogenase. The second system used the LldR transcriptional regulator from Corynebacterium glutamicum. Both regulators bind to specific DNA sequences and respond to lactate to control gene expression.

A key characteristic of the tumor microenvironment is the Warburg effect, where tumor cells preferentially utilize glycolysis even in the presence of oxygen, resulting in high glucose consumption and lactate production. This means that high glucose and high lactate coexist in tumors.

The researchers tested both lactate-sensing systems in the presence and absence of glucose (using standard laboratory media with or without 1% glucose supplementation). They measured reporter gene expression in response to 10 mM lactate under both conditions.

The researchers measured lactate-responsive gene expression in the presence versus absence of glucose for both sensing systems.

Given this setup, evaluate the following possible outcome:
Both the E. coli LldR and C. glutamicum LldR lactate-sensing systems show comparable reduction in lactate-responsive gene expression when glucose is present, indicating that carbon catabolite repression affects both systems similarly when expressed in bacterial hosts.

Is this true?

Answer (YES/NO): NO